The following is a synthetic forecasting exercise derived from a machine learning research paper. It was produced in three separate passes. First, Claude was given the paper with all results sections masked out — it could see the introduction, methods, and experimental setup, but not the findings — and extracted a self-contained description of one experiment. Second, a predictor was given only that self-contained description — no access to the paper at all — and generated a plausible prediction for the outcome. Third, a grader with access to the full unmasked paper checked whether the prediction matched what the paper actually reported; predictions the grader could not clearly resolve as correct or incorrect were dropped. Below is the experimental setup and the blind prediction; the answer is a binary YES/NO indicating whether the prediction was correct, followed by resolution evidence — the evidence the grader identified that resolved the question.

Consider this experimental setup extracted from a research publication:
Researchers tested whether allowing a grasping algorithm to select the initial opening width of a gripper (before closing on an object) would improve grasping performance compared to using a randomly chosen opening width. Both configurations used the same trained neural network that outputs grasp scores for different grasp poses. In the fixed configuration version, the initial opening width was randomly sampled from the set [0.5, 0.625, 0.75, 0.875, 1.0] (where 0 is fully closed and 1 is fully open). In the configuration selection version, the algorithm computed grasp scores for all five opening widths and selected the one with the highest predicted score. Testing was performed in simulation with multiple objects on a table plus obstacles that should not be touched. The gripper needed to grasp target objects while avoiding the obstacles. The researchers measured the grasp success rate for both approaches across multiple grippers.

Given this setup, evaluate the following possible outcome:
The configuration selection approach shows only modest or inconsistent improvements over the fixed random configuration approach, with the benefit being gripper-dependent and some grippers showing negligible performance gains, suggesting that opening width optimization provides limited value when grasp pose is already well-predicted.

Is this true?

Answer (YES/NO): NO